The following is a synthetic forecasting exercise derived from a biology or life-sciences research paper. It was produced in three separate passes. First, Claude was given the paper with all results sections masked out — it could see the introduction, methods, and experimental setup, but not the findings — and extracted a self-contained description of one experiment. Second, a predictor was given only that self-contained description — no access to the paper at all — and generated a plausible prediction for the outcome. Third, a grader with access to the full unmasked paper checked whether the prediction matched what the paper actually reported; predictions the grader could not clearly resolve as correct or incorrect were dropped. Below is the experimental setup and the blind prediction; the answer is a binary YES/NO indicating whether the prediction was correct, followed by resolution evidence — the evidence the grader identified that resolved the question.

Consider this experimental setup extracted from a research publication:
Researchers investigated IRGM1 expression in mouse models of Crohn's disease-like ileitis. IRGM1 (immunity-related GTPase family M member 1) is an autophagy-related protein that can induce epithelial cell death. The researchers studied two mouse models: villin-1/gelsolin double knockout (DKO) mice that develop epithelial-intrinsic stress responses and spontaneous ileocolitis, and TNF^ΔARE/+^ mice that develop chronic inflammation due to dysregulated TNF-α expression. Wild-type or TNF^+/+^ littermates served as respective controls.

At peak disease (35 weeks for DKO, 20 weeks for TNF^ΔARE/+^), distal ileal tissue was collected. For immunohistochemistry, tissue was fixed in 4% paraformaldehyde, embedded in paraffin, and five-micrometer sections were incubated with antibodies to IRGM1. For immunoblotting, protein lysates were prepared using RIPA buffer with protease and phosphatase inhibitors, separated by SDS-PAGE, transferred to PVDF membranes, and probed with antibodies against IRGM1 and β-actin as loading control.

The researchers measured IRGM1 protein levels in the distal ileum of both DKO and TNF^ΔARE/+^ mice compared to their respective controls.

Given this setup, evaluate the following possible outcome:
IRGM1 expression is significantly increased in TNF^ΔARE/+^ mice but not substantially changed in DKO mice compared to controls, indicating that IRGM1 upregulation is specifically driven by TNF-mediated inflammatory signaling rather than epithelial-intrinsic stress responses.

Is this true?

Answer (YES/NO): NO